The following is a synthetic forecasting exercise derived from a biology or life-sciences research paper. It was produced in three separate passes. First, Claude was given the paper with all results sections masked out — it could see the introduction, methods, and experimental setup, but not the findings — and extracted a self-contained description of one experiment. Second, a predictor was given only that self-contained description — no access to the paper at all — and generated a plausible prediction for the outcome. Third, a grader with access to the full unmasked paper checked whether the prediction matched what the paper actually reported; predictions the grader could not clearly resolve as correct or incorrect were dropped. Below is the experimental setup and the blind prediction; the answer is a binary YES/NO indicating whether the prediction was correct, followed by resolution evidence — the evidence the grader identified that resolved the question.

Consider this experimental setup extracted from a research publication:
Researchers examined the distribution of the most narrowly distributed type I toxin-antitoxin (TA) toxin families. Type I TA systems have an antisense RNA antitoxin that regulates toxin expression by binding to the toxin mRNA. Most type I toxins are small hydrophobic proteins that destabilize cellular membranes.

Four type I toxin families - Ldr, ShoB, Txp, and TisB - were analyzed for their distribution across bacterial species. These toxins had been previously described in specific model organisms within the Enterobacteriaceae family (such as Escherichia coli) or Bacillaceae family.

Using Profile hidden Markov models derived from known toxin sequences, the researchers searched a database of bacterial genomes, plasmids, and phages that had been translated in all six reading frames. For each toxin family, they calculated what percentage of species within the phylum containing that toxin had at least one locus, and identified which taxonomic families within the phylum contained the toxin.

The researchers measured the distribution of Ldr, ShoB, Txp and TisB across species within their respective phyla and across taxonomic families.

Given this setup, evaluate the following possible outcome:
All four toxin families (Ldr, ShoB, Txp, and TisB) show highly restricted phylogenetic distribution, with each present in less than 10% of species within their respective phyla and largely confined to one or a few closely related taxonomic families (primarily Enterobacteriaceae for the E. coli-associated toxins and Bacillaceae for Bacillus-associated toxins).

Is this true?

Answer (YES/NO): YES